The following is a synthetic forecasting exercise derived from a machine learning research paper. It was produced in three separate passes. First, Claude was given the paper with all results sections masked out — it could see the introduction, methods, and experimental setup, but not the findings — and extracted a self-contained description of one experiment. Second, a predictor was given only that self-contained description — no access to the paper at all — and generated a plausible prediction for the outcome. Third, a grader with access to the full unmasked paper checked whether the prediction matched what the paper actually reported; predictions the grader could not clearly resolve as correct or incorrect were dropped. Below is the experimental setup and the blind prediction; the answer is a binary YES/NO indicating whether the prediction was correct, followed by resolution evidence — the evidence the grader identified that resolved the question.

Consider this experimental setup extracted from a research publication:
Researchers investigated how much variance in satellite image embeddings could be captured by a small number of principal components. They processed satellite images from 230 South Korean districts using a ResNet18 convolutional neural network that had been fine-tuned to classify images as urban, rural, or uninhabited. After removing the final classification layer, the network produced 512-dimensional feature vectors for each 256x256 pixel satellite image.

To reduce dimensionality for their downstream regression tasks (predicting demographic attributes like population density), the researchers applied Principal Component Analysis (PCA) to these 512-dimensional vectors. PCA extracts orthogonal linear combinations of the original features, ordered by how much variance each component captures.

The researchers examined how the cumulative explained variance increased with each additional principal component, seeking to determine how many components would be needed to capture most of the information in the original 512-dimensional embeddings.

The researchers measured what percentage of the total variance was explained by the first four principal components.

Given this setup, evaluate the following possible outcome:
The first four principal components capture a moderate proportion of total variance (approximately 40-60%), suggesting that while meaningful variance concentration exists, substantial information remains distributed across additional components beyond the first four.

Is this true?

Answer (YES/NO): NO